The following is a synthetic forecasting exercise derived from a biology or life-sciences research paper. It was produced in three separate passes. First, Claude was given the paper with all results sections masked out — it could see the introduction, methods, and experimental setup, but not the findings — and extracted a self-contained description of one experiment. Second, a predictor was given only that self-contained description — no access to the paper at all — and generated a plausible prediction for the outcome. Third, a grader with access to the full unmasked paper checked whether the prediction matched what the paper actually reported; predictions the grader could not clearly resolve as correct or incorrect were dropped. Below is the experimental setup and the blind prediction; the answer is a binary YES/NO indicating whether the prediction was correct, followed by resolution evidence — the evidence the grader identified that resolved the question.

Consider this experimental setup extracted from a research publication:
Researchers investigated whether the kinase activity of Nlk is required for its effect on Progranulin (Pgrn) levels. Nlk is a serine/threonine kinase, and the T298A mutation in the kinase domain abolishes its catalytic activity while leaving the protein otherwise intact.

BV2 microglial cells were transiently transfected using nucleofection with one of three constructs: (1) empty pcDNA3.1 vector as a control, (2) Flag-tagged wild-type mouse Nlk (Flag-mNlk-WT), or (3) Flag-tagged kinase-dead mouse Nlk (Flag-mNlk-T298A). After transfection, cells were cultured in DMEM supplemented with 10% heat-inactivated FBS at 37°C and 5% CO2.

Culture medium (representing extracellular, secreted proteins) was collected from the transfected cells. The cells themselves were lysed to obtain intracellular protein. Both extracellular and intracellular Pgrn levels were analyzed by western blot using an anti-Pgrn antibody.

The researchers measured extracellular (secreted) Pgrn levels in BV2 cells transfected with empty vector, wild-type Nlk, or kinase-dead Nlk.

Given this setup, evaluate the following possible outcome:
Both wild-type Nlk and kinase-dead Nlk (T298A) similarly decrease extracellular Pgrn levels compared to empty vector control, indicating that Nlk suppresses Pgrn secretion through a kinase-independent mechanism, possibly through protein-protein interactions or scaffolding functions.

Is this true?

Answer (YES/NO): NO